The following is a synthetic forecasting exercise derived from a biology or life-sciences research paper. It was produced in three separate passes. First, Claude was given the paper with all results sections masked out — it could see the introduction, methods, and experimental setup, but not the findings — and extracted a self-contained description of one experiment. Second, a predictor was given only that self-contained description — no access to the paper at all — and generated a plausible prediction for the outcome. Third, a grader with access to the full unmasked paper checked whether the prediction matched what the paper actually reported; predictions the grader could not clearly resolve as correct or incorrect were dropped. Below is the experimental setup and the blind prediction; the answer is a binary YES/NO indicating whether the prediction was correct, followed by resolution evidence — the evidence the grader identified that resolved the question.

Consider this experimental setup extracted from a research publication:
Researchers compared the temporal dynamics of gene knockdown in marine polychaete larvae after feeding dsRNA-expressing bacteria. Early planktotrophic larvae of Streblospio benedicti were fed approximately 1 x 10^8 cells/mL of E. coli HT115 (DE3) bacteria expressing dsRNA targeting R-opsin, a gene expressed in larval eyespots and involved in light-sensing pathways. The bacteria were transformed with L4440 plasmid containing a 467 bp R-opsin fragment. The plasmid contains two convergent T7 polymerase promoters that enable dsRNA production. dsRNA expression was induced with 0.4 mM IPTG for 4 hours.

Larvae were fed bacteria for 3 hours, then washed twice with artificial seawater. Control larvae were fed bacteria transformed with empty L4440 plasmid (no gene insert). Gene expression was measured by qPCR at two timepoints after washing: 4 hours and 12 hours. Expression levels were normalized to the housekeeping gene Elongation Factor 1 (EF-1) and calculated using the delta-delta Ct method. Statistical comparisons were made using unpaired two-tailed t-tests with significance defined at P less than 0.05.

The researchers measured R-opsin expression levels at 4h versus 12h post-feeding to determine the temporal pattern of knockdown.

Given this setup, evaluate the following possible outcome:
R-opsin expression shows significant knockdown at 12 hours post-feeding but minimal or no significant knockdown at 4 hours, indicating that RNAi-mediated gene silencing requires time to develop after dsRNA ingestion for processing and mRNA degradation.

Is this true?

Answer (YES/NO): NO